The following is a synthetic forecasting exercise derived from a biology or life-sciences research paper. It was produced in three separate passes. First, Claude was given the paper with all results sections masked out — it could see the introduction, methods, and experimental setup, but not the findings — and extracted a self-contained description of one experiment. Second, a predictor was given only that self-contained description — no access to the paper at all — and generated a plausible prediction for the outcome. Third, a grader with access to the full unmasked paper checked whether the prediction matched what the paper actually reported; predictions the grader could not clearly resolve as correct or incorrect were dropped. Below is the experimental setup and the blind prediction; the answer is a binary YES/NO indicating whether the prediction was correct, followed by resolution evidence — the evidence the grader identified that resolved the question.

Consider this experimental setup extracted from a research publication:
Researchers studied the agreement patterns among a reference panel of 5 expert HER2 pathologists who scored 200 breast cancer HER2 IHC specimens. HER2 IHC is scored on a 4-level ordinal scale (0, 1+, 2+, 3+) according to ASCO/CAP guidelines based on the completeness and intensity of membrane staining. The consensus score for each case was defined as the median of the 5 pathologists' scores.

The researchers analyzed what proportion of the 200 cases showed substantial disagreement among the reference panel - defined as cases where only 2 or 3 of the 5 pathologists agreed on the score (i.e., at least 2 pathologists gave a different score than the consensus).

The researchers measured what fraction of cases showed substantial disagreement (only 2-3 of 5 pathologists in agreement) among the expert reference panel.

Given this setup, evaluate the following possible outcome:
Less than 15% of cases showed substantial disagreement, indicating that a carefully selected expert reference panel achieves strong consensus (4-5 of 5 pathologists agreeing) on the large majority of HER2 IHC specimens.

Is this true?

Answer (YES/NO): NO